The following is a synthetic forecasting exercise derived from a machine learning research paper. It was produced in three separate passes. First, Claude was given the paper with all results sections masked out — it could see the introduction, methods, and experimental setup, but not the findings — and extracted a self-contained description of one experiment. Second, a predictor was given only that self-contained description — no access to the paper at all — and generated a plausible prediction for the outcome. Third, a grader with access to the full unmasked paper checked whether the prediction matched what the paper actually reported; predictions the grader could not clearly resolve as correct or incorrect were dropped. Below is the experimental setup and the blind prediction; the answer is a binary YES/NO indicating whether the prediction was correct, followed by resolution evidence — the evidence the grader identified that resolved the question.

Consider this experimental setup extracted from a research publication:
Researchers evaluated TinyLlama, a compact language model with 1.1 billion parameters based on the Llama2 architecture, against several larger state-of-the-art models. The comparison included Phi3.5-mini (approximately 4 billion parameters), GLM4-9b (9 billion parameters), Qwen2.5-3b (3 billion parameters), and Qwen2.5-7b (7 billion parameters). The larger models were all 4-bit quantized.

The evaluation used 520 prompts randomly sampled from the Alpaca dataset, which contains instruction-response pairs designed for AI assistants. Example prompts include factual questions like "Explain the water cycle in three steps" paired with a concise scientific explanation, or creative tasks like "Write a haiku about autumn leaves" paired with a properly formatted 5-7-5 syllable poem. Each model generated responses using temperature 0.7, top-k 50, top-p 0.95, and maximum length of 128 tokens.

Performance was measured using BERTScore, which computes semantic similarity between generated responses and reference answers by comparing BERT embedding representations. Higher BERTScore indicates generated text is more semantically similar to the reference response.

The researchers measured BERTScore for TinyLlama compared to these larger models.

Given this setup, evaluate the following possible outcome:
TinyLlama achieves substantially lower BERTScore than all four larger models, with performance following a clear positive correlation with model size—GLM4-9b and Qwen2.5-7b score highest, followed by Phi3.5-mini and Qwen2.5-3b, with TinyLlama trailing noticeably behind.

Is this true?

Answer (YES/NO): NO